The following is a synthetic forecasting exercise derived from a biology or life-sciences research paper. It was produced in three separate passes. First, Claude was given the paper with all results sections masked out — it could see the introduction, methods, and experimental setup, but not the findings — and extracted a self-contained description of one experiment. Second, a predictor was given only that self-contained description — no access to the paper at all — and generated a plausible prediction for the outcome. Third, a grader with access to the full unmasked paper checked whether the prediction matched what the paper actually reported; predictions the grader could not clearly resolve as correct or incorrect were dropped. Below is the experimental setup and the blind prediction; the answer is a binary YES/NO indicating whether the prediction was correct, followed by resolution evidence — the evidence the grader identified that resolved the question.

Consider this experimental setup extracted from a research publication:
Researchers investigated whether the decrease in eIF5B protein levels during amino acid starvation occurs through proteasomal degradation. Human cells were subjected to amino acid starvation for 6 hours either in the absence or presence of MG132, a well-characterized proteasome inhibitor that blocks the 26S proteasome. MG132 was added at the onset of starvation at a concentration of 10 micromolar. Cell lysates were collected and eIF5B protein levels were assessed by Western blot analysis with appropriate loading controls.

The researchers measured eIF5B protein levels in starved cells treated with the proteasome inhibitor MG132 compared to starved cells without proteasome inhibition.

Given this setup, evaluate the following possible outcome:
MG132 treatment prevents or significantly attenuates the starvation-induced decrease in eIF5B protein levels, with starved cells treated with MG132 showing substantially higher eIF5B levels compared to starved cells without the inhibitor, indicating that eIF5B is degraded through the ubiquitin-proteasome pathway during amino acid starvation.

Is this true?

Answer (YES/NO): YES